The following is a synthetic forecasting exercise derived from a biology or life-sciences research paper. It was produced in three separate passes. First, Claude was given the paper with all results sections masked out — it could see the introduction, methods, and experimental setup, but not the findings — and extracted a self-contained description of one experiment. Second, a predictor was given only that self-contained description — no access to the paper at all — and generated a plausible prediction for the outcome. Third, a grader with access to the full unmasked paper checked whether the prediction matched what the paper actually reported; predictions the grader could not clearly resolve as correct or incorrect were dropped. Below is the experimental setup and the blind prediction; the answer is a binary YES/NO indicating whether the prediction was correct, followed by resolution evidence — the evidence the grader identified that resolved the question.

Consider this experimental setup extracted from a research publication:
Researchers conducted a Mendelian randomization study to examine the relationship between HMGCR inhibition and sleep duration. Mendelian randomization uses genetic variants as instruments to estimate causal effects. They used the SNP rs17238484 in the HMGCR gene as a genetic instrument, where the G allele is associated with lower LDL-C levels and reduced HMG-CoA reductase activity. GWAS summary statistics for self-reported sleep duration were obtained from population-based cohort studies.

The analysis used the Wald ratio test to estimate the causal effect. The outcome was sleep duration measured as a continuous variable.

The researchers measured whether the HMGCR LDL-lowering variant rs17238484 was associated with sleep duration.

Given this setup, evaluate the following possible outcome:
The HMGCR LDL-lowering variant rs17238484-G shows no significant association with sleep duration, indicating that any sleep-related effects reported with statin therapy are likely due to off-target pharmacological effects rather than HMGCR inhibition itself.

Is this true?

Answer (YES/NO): NO